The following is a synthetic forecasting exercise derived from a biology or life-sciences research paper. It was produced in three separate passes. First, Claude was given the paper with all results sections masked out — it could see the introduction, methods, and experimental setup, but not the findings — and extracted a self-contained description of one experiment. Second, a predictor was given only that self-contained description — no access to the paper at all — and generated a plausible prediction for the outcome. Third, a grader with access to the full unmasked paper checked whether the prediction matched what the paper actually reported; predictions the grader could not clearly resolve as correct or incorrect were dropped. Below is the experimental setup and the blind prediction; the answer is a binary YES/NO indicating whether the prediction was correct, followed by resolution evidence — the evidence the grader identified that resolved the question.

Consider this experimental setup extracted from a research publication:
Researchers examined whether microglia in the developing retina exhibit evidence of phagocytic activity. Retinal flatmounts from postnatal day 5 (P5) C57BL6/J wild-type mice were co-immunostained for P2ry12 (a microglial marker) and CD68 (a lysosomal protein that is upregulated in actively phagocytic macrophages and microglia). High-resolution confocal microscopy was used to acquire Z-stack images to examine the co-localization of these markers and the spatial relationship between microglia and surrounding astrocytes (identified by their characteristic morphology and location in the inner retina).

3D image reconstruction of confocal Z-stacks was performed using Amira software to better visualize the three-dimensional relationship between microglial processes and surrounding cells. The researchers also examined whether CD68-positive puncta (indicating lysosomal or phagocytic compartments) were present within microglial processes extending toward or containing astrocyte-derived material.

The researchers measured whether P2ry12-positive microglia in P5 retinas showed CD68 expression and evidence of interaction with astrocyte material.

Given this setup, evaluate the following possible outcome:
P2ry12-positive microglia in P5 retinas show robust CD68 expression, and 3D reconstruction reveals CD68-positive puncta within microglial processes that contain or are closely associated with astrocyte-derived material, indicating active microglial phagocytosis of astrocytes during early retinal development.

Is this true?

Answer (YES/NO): YES